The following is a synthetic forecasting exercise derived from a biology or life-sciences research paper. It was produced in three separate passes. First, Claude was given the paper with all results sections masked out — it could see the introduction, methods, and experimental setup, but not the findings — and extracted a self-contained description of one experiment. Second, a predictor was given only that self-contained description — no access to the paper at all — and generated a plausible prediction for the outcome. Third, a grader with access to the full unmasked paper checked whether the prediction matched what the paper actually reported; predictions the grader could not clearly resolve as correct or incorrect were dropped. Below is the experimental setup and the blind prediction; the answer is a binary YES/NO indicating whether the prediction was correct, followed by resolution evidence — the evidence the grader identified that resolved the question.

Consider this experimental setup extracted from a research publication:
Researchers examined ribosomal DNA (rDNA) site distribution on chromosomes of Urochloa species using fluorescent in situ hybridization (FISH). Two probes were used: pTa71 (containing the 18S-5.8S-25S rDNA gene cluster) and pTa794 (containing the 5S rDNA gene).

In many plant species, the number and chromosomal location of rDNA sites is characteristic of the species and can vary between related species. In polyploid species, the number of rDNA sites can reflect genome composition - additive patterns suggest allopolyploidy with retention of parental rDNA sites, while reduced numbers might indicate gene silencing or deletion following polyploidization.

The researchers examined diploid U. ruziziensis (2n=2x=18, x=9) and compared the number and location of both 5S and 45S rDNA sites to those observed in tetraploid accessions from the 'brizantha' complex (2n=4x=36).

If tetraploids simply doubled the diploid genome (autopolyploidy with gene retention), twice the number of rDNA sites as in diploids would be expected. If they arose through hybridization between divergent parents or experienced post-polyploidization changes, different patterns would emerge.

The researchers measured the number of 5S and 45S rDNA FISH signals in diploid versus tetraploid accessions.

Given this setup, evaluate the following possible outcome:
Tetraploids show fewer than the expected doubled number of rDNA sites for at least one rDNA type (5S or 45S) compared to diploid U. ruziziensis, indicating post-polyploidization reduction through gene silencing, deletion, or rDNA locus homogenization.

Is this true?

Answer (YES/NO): YES